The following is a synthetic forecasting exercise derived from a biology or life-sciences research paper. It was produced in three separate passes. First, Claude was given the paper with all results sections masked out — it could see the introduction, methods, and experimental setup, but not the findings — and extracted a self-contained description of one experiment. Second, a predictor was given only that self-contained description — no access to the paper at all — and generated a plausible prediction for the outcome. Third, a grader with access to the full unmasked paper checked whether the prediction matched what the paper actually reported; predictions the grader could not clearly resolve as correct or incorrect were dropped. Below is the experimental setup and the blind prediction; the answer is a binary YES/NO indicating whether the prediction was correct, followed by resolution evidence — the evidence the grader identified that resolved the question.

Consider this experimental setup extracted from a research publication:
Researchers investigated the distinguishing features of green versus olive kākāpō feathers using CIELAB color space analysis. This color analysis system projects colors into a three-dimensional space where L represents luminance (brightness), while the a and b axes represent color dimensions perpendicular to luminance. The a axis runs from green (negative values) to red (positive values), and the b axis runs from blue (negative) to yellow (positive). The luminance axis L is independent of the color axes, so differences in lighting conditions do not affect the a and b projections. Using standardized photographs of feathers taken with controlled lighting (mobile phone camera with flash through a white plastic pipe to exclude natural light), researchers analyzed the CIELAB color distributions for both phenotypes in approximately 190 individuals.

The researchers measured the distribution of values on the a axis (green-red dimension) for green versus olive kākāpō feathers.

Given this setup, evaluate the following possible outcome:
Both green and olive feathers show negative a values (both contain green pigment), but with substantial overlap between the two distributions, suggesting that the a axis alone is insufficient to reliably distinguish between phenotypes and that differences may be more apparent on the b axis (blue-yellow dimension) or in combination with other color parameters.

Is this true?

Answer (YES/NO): NO